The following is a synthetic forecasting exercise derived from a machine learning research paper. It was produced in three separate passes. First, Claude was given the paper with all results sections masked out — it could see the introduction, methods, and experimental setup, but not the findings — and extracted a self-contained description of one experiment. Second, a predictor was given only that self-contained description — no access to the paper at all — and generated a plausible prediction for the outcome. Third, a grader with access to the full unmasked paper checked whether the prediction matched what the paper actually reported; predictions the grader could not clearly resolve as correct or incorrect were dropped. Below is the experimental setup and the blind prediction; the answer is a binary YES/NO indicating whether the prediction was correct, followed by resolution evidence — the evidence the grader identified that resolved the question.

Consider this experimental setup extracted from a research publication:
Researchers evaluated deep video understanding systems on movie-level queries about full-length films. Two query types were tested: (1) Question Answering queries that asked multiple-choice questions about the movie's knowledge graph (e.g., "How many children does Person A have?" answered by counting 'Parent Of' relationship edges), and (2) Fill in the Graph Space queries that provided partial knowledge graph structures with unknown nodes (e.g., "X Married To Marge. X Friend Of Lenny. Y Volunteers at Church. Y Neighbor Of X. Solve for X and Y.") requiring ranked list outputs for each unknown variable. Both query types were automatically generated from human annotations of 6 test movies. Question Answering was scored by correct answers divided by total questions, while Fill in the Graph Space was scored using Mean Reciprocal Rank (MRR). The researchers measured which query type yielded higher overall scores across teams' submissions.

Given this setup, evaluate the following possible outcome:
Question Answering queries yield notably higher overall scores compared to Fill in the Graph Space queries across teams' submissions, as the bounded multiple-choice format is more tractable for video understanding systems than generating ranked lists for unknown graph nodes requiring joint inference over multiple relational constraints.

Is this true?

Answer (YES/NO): YES